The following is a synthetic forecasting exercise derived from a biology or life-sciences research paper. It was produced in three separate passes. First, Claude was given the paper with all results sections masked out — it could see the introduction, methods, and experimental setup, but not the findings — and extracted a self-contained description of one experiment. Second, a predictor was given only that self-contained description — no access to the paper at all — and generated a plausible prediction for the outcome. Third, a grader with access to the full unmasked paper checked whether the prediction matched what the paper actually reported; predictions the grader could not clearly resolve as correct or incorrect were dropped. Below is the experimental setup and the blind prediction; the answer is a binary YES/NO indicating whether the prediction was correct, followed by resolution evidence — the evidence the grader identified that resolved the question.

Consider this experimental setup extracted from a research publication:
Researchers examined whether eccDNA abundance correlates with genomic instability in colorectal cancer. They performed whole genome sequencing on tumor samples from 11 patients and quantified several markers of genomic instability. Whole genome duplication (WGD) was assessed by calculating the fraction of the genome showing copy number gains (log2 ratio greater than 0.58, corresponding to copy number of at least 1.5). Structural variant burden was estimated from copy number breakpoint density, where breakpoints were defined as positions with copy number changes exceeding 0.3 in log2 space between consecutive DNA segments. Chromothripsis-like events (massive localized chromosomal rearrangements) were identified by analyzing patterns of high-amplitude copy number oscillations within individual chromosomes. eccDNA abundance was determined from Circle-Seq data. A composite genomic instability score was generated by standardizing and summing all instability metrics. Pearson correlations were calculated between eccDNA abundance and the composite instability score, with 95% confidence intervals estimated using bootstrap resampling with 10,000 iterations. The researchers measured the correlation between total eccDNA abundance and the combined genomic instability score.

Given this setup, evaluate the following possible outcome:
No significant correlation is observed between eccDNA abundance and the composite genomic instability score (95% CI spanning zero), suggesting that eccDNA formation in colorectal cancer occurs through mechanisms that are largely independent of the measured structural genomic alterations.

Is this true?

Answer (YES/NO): NO